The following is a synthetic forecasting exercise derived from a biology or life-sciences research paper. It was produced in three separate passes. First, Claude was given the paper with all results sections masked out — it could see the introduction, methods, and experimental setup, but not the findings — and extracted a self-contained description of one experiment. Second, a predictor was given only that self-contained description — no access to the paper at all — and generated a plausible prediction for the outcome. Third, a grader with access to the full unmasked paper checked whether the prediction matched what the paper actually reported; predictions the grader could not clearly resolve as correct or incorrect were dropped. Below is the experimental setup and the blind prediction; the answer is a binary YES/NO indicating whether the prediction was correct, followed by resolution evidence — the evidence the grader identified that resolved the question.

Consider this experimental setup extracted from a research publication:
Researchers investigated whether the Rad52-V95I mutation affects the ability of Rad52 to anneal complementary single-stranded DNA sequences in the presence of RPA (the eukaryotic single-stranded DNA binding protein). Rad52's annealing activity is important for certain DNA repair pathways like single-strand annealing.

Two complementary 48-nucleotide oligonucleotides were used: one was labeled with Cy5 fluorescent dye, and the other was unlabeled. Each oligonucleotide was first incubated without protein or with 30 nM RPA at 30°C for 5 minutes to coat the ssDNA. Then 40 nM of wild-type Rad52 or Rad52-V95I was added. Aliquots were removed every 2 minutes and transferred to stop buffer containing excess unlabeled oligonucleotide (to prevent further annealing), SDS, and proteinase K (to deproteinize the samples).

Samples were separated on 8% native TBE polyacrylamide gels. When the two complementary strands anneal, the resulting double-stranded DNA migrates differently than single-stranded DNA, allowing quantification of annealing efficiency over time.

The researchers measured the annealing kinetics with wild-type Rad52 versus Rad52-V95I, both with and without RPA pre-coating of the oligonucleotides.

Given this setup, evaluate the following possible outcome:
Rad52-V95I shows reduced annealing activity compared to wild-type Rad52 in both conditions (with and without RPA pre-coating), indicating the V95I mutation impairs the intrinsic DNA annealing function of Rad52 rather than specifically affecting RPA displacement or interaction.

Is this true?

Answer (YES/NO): NO